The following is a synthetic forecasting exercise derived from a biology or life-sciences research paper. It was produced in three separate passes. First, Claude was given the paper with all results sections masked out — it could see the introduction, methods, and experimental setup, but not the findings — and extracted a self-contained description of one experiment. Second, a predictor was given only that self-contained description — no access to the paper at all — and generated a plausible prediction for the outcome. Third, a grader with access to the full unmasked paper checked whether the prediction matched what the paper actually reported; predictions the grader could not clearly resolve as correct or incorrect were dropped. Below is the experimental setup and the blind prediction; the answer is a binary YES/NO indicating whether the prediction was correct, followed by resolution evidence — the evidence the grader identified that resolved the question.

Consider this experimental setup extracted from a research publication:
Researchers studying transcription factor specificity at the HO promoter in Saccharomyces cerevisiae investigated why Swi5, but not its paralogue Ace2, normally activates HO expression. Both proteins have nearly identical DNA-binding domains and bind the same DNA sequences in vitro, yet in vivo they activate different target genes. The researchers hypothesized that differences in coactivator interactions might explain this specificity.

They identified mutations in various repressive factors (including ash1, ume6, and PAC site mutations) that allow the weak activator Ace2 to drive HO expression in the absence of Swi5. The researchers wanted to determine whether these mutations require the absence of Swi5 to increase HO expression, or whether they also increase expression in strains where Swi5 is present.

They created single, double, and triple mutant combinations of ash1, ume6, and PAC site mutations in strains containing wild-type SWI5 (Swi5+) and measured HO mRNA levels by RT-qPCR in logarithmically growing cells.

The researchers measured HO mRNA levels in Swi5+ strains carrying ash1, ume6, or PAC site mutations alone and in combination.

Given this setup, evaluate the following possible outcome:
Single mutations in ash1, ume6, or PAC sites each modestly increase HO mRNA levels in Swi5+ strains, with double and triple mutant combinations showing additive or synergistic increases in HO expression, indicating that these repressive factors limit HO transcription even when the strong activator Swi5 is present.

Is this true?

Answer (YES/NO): YES